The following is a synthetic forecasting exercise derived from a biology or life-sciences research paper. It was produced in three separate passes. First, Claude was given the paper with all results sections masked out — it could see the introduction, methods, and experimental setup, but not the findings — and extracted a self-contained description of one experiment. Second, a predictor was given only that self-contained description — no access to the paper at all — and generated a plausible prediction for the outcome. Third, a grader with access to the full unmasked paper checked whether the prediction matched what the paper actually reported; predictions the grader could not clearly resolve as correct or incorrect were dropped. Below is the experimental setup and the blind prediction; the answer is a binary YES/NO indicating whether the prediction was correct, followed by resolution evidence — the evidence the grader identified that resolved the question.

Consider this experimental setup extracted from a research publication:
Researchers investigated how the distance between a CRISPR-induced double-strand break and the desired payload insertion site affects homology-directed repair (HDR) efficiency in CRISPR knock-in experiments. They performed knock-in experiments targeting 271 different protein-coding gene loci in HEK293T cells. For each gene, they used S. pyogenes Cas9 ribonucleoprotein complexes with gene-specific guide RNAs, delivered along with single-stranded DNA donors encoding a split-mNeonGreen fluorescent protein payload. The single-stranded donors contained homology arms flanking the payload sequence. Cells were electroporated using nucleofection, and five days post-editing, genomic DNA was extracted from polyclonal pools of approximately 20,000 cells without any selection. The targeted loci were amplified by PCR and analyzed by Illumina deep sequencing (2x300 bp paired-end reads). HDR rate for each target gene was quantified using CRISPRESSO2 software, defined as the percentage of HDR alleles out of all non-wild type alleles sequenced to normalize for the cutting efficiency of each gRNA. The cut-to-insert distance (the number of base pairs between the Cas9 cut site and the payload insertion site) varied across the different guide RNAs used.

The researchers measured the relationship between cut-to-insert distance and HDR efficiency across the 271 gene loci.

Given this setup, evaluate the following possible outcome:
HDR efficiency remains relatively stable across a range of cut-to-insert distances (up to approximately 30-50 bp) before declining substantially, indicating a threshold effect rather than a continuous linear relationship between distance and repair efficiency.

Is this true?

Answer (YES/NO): NO